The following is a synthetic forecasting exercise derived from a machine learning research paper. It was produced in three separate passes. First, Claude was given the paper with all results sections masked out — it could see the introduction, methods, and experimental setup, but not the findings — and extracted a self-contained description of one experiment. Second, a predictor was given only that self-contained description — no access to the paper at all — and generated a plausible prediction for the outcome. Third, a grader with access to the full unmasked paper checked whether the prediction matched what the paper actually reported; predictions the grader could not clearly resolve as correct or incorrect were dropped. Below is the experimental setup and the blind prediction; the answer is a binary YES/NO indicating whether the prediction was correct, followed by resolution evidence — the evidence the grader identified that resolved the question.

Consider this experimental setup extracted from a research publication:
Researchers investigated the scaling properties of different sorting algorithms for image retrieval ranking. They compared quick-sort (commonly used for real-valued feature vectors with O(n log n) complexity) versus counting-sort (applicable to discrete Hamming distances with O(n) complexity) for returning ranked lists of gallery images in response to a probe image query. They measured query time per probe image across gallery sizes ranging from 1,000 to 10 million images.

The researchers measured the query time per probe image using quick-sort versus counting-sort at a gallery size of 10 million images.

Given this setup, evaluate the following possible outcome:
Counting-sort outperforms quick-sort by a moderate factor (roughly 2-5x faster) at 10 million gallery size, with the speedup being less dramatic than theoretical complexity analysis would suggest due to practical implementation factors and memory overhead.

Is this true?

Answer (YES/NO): NO